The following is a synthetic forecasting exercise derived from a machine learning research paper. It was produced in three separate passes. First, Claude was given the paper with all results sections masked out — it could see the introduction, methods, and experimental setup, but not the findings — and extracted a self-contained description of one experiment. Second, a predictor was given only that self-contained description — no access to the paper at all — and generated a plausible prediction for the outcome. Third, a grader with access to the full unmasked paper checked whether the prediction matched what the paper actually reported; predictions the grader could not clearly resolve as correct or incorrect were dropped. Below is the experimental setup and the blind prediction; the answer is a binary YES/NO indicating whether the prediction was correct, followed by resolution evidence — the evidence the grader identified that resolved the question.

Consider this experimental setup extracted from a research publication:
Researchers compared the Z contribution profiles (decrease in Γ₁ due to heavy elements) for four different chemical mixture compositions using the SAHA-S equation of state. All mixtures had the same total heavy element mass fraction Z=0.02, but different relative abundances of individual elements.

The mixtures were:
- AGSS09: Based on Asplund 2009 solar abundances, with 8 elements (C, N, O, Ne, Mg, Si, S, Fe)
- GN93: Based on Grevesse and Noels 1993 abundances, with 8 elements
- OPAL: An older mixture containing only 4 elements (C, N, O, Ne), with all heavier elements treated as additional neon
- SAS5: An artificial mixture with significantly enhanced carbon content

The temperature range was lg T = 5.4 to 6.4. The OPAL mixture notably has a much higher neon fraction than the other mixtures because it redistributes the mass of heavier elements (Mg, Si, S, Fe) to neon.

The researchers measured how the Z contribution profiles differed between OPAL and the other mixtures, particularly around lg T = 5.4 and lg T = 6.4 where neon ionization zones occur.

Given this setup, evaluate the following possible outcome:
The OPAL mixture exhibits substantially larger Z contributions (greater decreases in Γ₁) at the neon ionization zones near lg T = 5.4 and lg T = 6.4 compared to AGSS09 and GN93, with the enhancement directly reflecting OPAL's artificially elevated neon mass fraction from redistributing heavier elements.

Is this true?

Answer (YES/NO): YES